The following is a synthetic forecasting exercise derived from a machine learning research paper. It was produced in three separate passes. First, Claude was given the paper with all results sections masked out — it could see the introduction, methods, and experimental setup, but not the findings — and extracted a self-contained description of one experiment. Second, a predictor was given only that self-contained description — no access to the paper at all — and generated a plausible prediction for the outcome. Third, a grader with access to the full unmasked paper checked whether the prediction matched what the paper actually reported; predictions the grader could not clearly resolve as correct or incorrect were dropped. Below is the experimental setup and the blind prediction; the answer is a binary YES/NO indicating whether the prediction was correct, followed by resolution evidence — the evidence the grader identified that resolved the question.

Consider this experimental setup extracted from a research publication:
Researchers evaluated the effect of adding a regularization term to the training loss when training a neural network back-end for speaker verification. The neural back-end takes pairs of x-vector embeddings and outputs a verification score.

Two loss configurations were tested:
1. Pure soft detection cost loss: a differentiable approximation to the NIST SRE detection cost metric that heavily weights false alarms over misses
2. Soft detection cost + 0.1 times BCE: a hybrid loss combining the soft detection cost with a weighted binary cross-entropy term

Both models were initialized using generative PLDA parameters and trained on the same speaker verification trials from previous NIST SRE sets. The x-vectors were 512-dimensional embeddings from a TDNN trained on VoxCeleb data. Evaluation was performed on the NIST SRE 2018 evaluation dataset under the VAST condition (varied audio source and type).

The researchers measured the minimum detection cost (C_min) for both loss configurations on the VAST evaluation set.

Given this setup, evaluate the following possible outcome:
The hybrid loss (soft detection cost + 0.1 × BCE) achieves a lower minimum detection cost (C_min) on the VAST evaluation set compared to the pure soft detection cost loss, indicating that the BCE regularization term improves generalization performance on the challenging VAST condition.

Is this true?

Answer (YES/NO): NO